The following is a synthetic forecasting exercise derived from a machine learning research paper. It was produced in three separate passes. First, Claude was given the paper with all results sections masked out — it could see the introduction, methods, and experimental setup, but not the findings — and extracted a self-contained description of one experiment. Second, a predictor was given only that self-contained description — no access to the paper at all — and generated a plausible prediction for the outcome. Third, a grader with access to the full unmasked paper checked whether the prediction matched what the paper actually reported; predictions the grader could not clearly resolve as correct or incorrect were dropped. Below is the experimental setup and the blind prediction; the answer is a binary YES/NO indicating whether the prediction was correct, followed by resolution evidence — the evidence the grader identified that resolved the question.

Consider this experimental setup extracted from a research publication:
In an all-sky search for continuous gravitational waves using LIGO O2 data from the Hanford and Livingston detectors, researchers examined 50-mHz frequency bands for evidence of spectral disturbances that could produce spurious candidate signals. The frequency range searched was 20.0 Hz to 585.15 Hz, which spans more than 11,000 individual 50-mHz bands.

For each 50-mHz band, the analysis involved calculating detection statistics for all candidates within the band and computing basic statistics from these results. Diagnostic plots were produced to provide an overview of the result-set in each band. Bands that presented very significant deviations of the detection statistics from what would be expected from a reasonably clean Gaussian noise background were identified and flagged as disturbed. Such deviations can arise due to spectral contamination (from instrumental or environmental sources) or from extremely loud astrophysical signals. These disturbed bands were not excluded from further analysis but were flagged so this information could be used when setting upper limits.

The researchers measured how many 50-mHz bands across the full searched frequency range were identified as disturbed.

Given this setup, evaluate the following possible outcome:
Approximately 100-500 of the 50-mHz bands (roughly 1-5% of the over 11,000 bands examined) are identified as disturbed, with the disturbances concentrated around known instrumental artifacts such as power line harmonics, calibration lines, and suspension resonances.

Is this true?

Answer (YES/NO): YES